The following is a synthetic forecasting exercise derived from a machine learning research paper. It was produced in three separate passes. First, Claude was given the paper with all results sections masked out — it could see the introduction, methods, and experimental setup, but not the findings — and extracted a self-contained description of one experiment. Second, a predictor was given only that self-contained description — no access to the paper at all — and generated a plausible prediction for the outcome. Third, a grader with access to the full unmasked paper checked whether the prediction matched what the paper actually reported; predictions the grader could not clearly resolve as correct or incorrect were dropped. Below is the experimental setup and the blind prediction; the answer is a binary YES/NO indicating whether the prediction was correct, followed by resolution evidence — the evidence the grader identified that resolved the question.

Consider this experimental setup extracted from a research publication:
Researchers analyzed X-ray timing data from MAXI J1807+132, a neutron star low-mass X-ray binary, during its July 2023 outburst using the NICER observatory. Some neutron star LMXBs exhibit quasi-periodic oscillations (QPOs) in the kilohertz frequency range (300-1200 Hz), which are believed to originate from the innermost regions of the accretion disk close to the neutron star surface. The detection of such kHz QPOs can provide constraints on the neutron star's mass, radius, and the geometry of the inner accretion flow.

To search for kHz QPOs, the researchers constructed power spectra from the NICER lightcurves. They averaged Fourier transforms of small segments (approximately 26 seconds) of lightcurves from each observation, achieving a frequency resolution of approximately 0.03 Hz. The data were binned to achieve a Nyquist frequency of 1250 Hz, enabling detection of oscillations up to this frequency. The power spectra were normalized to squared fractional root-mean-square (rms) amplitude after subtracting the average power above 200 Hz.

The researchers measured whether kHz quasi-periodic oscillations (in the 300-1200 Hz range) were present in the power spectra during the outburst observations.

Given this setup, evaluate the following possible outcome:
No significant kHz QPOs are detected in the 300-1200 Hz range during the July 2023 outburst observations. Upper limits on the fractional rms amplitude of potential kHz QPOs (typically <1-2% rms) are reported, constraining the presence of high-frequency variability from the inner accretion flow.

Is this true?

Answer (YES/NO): NO